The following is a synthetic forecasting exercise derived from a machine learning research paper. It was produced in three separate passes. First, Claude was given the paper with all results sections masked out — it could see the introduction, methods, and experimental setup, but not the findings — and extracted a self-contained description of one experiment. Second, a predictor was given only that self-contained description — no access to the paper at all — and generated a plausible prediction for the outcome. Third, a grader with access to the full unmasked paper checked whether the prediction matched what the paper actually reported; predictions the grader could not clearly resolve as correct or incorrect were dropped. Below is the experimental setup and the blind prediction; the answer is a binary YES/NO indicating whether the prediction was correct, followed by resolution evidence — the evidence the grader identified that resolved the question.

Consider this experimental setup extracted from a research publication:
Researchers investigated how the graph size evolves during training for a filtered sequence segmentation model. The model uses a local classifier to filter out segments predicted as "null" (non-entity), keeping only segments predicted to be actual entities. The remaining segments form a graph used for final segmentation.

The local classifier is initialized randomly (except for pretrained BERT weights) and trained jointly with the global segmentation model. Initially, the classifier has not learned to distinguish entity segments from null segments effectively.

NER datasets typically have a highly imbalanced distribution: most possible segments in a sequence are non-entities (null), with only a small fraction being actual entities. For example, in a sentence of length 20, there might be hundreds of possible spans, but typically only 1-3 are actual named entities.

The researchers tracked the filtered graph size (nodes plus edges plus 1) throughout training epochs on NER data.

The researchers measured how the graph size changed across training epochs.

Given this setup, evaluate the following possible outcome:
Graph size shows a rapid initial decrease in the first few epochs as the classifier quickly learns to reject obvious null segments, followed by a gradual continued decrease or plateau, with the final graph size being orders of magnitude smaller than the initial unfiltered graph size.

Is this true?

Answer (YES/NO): NO